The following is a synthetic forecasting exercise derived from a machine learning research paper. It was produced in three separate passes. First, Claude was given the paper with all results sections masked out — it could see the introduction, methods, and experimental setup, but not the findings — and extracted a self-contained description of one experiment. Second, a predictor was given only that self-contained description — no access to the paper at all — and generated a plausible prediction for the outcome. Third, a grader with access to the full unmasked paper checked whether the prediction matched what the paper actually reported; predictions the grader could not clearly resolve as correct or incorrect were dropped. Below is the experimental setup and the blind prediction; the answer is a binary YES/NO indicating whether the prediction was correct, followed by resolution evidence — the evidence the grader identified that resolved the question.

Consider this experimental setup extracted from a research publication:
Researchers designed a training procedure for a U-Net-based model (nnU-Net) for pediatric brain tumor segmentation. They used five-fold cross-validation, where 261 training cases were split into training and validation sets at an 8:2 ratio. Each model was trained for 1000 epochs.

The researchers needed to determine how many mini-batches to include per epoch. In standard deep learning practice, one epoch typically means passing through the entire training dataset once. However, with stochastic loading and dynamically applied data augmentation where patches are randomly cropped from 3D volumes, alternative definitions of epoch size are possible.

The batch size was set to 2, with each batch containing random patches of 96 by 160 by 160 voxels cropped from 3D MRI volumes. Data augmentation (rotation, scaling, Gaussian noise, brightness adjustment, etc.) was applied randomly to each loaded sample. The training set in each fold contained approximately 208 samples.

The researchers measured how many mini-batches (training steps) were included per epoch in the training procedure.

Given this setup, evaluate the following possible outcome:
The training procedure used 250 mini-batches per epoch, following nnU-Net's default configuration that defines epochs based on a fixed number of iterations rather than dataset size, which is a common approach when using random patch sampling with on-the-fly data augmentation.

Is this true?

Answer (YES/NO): YES